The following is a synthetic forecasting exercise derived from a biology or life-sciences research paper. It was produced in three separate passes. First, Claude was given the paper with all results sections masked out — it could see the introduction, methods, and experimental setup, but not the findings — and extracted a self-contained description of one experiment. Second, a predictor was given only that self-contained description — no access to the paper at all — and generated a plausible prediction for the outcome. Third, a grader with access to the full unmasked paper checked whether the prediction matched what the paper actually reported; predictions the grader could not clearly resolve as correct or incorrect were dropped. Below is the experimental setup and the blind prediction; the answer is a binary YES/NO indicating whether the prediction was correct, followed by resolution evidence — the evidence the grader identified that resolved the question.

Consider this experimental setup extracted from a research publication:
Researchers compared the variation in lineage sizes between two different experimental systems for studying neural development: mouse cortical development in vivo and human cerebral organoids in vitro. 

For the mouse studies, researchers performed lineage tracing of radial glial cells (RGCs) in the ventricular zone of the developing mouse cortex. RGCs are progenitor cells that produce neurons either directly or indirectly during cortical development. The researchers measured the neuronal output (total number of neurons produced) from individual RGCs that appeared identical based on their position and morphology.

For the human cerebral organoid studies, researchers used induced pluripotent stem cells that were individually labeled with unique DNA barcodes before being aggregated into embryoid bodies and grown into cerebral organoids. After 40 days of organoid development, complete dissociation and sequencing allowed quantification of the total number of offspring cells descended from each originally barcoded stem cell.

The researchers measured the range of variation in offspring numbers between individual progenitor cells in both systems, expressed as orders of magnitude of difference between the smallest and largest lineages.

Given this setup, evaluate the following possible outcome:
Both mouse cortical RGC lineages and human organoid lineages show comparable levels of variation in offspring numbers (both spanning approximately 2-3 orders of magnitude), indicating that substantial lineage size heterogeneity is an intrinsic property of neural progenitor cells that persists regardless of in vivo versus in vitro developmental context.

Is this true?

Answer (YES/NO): NO